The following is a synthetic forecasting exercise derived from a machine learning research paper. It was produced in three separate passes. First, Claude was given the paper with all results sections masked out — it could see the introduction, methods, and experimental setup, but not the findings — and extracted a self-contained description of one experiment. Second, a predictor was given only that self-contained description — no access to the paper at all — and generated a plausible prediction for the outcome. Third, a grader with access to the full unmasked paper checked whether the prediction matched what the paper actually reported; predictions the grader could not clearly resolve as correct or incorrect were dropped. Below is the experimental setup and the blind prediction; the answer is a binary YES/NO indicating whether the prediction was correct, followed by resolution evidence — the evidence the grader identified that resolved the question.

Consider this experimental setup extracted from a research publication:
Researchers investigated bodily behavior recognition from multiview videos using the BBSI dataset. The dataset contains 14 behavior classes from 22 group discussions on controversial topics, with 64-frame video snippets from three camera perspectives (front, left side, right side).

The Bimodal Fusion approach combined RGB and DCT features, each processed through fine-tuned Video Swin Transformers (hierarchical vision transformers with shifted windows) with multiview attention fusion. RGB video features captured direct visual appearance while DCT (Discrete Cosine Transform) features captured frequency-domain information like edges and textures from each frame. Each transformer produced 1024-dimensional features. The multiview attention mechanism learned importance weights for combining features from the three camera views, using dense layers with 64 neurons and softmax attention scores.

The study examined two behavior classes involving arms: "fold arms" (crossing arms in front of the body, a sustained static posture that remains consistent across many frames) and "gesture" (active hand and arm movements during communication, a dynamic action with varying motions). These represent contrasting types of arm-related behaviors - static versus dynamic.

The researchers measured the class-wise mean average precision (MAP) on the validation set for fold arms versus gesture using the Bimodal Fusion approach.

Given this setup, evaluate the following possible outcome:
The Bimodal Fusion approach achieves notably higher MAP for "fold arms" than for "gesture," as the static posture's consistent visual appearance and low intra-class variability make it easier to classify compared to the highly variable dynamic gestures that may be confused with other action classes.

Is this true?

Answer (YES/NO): YES